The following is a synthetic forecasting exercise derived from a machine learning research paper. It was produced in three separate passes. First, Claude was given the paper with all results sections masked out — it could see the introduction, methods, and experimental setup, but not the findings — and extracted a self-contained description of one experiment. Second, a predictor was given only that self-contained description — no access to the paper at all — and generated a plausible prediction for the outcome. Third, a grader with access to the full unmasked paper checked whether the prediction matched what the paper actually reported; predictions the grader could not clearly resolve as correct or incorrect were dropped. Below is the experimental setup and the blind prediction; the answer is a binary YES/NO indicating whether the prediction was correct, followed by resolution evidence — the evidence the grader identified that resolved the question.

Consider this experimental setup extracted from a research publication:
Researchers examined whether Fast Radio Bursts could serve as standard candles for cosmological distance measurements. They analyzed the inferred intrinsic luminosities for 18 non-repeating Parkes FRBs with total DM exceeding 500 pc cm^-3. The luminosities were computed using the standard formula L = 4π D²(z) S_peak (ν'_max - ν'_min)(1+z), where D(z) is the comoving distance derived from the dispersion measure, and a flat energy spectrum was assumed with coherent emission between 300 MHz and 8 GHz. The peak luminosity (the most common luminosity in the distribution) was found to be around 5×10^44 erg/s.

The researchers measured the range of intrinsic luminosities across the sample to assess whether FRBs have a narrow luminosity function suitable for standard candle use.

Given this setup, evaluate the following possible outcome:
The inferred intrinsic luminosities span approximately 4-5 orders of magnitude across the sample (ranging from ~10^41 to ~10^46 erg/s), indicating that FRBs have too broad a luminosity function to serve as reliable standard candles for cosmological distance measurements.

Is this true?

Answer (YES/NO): NO